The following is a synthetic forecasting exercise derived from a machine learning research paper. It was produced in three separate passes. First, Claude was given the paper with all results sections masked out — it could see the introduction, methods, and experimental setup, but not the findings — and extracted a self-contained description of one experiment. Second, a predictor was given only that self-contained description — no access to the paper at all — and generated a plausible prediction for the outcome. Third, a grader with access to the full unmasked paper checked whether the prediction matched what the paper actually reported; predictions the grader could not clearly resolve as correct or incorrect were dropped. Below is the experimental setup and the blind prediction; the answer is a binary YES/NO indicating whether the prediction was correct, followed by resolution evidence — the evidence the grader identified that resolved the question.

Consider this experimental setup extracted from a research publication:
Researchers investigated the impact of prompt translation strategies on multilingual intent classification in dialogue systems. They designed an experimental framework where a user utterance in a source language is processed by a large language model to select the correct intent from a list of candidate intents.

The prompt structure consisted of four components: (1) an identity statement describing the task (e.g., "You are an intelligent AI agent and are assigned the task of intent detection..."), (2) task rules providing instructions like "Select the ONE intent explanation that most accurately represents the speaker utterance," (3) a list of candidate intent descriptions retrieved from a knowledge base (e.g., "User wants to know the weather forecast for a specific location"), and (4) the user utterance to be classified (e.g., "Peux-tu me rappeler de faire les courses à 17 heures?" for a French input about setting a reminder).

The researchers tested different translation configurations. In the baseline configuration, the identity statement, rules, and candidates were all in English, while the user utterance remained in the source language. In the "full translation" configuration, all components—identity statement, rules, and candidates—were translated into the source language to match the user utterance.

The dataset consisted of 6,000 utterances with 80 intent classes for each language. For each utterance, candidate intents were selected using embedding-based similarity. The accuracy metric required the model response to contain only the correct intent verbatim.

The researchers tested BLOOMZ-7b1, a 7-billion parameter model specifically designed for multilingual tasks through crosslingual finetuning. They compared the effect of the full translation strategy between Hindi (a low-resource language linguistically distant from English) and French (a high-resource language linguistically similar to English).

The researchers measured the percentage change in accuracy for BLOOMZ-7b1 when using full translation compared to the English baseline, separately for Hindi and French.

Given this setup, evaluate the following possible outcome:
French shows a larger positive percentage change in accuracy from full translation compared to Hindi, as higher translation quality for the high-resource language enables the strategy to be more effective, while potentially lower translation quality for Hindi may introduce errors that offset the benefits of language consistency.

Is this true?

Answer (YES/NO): YES